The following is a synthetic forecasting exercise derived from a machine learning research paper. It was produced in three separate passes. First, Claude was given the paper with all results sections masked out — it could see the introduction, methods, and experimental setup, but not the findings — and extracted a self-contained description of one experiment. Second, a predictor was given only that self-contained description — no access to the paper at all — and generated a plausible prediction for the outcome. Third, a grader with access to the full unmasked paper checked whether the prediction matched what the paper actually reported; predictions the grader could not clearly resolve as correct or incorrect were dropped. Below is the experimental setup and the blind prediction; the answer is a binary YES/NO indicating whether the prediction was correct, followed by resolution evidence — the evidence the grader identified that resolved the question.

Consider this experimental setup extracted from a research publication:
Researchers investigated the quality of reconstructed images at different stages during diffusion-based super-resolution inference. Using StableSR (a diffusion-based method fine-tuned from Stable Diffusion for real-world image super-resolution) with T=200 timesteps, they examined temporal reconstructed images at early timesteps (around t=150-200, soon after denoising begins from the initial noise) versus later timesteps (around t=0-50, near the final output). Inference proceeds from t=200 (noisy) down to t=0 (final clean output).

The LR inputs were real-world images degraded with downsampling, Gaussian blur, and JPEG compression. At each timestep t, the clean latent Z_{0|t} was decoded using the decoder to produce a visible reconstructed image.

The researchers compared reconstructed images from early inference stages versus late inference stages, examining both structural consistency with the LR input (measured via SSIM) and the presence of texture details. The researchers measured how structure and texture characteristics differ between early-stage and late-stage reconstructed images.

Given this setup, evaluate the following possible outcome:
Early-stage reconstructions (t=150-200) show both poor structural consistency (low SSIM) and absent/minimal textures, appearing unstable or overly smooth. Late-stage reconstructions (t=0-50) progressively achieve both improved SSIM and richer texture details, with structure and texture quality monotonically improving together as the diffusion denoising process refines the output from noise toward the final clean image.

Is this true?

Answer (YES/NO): NO